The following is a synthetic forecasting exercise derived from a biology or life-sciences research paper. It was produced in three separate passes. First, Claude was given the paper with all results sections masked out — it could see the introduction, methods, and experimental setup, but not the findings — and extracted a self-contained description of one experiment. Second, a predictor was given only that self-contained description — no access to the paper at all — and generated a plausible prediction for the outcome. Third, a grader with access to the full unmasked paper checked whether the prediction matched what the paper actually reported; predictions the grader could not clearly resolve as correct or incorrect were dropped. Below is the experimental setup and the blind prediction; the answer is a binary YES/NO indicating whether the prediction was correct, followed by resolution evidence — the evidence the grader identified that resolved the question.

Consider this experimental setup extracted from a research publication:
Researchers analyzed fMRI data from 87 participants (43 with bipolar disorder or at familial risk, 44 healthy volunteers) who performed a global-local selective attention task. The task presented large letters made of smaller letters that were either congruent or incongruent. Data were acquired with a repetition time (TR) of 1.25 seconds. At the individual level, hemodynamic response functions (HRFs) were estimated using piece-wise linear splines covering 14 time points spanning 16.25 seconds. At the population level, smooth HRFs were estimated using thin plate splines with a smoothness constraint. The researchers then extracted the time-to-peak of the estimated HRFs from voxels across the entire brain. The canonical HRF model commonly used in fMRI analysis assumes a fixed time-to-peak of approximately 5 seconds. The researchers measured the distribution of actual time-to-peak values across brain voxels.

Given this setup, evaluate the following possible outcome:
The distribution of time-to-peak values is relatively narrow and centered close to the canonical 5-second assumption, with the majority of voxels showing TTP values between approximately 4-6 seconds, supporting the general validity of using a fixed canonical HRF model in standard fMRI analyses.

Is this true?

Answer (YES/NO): NO